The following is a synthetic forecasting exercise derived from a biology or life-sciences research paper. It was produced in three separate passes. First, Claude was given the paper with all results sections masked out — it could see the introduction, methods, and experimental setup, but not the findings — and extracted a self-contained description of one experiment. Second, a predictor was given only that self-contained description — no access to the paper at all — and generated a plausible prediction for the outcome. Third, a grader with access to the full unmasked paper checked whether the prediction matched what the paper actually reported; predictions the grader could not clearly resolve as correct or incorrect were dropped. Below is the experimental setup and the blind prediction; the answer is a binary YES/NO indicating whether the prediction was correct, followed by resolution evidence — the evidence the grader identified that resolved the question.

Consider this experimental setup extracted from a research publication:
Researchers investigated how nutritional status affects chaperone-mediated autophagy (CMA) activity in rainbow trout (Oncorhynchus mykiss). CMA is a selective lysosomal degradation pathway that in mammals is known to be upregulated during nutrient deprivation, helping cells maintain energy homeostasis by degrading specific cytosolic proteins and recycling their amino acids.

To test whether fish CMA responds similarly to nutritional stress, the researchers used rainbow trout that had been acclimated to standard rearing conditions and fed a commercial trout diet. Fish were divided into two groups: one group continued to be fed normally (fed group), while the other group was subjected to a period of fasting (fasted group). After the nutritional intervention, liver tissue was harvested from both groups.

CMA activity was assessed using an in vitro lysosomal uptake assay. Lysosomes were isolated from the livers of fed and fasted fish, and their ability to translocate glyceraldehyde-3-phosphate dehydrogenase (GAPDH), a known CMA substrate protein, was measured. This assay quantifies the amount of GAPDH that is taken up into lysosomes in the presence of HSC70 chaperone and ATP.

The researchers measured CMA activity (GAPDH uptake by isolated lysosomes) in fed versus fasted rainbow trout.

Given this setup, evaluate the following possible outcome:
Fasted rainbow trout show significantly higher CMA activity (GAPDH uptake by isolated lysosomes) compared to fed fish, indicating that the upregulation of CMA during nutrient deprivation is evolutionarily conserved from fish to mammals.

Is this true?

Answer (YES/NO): YES